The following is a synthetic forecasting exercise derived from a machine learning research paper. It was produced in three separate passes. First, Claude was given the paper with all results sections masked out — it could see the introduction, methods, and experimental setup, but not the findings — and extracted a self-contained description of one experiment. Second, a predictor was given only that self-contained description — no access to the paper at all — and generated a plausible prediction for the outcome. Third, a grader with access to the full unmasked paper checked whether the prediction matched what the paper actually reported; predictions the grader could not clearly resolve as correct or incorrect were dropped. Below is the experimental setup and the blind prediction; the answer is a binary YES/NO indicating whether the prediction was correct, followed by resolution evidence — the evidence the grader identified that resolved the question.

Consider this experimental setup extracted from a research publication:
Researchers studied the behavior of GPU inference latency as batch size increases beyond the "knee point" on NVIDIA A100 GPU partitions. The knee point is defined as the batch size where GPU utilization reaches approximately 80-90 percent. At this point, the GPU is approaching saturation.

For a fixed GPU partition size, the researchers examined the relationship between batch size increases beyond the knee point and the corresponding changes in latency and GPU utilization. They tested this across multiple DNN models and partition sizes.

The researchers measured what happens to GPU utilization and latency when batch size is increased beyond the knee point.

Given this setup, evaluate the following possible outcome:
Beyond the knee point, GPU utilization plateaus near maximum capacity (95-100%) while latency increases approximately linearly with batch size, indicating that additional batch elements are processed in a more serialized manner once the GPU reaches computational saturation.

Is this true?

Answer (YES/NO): NO